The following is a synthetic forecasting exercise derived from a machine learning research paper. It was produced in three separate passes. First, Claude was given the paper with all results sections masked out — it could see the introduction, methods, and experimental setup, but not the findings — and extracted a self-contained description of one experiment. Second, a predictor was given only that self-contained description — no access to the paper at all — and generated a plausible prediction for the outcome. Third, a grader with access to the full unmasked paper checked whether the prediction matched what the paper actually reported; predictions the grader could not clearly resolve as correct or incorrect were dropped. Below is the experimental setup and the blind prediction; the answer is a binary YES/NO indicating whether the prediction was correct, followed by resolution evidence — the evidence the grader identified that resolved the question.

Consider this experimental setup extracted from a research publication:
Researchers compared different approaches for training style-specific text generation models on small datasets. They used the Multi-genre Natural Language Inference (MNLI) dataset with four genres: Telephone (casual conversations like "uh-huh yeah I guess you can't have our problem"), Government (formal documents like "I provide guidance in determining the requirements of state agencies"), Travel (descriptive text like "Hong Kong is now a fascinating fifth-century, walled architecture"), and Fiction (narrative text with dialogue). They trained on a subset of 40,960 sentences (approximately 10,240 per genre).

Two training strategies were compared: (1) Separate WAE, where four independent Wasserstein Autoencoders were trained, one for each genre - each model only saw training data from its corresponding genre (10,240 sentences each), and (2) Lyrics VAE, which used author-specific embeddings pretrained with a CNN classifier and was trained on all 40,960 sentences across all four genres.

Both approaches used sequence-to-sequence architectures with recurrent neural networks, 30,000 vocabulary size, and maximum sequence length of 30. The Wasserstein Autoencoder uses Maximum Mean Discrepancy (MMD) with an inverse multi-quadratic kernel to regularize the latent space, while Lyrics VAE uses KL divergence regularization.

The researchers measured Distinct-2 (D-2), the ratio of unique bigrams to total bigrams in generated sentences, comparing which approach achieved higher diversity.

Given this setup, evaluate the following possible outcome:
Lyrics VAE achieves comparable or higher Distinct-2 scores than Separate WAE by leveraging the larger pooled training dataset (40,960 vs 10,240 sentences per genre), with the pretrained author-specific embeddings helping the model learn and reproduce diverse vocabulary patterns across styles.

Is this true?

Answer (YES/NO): NO